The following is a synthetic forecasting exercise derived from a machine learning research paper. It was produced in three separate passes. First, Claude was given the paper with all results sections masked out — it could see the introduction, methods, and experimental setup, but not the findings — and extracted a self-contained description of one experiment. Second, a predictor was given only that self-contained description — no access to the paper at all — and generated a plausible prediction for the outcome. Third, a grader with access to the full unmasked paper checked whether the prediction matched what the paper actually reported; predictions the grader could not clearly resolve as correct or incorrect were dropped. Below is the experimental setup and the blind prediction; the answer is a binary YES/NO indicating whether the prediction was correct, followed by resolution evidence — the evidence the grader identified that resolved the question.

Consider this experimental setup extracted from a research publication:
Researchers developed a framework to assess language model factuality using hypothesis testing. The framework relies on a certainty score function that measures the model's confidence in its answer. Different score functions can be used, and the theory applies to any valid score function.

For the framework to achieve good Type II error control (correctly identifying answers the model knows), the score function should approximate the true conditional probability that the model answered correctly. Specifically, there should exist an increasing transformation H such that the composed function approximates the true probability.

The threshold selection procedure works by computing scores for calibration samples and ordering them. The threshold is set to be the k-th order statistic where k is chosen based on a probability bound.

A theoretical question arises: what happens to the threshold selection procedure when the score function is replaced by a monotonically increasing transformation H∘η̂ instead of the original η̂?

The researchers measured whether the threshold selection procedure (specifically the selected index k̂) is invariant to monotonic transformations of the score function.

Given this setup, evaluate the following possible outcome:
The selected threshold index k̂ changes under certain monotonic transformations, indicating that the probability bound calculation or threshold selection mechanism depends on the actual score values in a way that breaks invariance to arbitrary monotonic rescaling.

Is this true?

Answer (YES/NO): NO